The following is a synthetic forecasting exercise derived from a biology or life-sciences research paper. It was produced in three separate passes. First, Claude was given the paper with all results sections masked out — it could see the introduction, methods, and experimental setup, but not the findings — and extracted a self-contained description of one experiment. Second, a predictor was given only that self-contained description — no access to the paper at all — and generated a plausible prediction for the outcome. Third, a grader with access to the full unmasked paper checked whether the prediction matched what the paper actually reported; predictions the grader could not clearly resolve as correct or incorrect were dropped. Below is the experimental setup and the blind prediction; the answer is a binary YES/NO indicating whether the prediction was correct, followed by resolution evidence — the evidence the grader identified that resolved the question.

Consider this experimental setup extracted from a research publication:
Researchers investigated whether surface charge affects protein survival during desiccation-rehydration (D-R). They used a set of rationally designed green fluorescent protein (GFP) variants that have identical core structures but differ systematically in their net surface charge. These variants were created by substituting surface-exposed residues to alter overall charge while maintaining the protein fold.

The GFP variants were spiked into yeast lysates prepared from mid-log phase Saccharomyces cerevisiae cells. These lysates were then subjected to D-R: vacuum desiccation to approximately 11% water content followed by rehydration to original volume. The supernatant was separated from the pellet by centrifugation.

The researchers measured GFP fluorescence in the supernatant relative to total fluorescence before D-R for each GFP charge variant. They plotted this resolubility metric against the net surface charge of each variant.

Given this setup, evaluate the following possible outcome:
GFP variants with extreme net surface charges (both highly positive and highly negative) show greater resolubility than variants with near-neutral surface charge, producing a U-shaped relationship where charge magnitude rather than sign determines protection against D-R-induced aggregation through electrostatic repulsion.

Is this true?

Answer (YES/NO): NO